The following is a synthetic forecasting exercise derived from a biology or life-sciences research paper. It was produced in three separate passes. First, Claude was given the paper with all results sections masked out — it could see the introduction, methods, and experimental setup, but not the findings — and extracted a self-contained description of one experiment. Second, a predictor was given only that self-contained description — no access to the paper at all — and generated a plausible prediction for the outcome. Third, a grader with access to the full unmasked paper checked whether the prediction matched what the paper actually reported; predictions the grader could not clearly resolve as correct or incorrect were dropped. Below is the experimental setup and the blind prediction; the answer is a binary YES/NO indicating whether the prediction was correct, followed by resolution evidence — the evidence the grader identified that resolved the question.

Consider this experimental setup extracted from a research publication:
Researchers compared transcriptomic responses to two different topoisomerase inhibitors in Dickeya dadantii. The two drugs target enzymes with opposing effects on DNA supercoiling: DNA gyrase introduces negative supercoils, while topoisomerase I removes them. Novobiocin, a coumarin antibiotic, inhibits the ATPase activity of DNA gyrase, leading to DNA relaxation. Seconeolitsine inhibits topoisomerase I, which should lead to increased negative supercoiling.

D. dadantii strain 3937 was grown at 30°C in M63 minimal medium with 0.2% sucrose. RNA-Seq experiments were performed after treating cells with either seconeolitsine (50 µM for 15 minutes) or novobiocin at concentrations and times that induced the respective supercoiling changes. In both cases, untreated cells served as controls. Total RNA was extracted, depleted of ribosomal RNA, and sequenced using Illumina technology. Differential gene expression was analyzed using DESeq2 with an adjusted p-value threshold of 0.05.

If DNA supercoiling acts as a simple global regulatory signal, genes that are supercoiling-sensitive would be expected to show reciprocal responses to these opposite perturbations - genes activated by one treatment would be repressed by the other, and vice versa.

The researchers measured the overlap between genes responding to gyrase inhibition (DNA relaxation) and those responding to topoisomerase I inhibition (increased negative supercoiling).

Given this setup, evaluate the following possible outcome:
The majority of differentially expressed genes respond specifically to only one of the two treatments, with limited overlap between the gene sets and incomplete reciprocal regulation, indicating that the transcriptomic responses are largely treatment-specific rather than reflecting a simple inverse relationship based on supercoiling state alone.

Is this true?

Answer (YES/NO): YES